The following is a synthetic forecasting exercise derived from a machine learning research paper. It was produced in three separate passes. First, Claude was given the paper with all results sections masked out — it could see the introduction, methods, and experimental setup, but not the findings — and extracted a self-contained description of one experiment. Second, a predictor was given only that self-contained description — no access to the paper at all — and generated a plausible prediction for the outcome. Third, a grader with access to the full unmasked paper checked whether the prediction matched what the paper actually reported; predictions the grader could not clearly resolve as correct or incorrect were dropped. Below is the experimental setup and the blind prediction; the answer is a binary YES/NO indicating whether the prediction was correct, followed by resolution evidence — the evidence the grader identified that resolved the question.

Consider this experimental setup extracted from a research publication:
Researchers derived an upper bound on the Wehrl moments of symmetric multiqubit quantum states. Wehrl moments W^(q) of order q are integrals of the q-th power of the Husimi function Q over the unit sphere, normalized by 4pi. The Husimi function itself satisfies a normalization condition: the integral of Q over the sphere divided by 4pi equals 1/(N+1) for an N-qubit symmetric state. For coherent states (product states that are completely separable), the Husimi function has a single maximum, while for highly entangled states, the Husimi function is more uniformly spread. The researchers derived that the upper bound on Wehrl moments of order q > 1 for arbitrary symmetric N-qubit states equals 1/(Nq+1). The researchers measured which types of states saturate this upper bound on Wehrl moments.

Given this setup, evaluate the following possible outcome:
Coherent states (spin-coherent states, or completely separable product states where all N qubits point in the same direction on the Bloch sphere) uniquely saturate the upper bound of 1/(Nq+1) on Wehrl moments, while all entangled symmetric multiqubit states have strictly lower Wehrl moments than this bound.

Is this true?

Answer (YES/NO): YES